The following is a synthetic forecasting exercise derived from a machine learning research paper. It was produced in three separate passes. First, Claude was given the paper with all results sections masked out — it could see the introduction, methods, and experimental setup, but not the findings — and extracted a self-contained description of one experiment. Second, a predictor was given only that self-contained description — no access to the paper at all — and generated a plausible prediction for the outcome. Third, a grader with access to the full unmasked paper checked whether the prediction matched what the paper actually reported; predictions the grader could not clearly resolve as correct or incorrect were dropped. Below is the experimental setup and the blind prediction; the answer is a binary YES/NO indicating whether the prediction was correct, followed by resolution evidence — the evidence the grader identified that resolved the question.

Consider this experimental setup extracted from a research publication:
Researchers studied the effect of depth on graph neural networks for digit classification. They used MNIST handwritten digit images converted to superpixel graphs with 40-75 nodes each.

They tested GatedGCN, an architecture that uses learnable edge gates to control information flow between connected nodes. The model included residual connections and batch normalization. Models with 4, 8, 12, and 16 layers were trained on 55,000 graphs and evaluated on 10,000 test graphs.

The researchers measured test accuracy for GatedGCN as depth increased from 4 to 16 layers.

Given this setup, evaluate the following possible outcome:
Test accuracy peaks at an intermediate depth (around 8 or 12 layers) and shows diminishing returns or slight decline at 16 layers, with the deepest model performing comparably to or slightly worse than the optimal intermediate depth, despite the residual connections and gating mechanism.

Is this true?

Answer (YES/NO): NO